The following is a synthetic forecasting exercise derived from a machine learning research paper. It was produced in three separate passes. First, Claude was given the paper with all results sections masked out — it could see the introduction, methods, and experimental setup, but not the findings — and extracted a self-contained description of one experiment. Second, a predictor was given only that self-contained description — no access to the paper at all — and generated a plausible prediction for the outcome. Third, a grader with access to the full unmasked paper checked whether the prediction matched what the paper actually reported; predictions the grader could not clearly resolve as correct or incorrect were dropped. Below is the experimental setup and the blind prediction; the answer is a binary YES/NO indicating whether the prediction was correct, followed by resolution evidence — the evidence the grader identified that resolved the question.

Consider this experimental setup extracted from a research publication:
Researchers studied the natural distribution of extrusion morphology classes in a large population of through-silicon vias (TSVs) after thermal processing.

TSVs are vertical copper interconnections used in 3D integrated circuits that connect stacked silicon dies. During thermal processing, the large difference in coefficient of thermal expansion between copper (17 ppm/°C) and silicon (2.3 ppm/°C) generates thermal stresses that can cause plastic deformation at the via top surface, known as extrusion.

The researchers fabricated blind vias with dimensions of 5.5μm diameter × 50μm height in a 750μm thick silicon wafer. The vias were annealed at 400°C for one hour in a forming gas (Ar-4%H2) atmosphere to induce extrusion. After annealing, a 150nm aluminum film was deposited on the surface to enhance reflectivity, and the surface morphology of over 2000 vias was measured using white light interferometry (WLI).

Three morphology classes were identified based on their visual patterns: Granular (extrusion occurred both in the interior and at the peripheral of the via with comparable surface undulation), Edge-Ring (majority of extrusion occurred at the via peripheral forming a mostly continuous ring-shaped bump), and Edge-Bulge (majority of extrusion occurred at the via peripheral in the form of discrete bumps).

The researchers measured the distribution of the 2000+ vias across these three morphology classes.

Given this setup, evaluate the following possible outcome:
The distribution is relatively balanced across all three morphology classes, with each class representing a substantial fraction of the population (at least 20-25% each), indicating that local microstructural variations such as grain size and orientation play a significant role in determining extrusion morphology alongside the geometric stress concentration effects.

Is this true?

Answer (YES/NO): NO